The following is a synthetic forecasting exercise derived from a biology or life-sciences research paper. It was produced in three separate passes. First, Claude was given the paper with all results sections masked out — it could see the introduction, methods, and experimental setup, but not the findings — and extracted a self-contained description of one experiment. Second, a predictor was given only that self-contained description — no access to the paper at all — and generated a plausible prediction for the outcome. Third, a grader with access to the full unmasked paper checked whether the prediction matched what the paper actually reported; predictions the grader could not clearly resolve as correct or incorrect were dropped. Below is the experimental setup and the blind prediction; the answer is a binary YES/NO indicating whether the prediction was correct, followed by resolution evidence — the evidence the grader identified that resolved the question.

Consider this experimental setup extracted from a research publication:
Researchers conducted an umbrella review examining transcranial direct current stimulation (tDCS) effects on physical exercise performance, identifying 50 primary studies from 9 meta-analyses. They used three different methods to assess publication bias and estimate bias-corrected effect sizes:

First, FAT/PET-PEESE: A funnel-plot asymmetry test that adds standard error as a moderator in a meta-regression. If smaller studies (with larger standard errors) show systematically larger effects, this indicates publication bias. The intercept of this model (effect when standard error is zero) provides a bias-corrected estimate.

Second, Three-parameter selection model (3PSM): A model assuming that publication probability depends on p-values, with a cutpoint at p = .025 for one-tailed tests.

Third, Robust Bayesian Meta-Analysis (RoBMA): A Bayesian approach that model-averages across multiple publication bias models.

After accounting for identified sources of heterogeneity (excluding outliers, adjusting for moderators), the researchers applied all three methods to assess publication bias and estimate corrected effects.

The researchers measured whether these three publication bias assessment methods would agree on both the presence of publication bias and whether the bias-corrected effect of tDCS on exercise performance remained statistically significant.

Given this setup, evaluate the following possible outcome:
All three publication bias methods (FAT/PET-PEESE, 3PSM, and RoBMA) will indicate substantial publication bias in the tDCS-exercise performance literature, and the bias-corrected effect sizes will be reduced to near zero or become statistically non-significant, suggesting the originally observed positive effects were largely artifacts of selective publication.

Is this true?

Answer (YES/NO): NO